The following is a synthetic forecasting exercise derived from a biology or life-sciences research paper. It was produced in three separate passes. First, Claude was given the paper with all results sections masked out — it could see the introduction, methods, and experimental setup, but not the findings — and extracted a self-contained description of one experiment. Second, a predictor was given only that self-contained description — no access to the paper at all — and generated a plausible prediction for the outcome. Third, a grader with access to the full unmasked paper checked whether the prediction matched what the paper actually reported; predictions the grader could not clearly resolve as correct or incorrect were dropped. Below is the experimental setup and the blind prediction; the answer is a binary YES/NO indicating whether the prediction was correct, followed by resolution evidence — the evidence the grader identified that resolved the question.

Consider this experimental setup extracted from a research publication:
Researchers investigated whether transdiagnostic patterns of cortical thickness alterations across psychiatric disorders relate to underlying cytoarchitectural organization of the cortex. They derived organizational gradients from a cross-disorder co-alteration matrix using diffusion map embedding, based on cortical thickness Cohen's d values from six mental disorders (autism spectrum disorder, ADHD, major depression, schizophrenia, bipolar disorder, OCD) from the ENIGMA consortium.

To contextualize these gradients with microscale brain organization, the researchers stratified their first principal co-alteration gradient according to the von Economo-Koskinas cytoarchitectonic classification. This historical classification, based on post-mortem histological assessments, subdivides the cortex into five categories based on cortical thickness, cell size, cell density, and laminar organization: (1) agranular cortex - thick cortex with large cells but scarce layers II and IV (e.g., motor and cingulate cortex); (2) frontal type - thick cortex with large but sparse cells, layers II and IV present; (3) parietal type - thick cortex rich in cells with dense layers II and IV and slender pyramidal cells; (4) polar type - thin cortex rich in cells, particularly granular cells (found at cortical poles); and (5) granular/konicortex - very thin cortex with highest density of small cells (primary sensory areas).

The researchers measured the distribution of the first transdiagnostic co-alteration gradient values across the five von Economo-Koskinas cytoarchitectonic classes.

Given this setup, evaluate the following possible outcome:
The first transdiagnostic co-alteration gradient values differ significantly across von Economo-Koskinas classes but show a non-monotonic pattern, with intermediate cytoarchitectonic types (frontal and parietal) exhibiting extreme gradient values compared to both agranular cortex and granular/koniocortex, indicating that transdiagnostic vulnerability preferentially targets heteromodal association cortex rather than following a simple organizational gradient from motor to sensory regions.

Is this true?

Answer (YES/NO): NO